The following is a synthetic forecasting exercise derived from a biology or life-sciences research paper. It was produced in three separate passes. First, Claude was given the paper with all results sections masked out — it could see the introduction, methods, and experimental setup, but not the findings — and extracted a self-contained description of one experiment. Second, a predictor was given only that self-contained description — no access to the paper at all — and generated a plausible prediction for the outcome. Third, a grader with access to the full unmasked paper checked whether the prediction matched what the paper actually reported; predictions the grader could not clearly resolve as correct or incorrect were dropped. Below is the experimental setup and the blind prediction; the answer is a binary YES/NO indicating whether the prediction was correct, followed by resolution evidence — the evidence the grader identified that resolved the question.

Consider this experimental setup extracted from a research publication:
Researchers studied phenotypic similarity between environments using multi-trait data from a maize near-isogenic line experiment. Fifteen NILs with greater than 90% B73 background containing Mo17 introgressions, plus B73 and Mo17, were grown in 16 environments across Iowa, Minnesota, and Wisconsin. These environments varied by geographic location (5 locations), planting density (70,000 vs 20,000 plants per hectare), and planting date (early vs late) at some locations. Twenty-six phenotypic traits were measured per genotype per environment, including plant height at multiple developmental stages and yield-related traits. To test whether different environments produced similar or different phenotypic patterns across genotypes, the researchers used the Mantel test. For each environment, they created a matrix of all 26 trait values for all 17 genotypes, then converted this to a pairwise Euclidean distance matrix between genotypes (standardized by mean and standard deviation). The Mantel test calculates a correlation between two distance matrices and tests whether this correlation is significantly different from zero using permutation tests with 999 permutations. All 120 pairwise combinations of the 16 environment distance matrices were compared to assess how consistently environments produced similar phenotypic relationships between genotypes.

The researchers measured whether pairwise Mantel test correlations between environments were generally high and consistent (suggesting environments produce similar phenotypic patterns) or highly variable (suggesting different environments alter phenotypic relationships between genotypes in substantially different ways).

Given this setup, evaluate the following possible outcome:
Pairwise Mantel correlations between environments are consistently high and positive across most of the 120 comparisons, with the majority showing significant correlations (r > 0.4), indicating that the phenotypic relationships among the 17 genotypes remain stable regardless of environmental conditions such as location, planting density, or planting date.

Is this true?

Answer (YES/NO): NO